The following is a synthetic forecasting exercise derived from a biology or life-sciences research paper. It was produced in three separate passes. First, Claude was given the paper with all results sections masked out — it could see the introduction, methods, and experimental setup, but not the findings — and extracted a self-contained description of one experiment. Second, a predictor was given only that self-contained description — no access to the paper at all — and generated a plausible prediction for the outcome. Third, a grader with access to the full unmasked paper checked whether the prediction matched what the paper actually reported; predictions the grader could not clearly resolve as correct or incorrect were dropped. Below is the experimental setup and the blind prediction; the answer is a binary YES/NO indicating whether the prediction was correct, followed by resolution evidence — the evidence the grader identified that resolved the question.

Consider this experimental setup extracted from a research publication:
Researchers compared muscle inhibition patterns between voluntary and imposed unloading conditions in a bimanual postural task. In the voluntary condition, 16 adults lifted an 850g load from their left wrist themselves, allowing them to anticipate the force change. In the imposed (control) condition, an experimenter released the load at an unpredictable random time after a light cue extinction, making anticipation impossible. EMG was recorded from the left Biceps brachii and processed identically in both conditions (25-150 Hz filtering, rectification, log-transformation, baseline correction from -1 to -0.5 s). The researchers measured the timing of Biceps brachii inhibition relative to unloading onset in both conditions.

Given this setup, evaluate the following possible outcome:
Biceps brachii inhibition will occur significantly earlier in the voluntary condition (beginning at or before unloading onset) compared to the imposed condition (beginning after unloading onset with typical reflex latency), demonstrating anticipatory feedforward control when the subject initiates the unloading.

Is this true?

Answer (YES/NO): YES